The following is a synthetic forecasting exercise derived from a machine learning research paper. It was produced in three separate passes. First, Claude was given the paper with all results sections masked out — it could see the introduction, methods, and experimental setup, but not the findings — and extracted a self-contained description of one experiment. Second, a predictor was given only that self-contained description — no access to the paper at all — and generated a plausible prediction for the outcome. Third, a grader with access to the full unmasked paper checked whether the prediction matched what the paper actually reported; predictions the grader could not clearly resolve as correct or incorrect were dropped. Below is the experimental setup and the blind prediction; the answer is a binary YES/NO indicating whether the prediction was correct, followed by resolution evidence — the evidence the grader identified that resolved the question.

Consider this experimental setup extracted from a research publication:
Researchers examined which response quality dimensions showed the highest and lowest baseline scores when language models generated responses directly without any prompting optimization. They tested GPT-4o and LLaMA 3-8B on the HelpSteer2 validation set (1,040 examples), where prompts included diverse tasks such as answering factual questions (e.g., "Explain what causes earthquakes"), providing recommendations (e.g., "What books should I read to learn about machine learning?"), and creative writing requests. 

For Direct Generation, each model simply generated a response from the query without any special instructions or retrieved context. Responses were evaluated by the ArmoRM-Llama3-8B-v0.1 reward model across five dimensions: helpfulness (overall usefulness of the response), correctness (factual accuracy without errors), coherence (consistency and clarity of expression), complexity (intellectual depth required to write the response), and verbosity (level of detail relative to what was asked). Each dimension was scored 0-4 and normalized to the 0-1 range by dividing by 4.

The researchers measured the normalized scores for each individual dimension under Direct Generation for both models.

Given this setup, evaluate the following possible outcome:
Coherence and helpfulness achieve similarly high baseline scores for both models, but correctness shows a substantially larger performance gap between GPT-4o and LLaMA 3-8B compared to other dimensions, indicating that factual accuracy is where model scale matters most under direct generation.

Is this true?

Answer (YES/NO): NO